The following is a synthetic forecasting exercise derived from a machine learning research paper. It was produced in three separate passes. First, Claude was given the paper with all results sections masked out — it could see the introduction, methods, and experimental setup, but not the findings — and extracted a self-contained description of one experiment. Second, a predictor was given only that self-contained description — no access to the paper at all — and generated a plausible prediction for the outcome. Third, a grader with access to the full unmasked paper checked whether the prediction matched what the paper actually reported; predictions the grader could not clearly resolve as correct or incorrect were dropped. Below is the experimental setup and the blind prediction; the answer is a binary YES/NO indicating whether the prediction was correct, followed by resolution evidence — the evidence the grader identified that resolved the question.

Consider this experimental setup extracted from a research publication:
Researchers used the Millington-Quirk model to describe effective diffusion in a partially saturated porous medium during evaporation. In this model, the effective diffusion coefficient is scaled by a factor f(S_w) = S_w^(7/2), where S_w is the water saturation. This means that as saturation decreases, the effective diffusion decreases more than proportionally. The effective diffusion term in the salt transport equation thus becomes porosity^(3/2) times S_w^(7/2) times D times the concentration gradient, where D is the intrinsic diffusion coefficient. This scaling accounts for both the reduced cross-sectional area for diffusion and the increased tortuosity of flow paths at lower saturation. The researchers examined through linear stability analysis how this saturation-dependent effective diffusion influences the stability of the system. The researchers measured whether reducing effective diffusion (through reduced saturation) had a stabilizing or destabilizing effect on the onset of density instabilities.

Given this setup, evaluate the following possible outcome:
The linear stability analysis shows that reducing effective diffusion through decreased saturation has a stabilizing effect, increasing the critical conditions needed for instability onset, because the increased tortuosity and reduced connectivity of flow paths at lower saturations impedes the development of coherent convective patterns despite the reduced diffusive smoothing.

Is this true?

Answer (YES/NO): NO